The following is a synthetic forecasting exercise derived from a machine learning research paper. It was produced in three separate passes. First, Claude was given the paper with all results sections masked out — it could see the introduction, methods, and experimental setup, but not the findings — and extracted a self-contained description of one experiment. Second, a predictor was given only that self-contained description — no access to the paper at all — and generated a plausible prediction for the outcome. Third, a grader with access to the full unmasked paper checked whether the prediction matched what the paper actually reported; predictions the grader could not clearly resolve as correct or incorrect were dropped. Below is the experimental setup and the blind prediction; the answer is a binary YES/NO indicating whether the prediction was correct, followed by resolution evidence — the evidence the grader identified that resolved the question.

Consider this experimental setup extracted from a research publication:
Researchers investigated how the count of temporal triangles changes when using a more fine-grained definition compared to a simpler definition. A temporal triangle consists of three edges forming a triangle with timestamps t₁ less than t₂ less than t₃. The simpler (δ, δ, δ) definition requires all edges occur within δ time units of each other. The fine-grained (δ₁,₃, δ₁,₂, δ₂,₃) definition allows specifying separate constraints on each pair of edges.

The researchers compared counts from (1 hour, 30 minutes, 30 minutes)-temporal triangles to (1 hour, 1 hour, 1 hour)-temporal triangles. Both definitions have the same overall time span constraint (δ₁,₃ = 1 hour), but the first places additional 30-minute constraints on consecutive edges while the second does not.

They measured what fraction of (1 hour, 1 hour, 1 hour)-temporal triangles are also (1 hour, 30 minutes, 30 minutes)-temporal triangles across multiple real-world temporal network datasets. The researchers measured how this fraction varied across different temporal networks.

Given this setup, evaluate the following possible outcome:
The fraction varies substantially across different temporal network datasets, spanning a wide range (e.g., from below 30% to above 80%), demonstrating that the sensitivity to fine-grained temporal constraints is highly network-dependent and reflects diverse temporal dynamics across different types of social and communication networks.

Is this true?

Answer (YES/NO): NO